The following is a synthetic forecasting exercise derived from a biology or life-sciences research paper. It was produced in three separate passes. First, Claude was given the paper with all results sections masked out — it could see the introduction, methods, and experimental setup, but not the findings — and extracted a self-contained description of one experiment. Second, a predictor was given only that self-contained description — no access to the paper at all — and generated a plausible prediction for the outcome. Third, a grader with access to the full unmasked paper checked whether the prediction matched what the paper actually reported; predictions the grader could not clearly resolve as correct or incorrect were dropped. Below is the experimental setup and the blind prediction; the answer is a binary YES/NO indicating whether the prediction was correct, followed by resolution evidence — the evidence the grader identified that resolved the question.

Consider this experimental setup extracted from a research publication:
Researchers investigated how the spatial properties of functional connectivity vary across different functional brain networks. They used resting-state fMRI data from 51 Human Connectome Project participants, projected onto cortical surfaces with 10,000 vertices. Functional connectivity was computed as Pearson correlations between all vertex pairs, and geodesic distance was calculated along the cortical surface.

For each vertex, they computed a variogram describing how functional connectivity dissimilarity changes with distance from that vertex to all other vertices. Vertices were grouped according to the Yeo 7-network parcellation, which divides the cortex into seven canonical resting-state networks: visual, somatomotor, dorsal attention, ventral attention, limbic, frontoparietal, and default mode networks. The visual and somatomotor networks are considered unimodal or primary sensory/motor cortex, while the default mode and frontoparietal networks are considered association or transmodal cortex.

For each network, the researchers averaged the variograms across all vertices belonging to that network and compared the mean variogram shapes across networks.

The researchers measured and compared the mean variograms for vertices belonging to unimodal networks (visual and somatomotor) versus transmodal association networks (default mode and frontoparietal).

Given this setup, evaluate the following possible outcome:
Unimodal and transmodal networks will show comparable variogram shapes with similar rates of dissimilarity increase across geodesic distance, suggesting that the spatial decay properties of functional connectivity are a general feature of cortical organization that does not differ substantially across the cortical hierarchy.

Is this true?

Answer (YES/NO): NO